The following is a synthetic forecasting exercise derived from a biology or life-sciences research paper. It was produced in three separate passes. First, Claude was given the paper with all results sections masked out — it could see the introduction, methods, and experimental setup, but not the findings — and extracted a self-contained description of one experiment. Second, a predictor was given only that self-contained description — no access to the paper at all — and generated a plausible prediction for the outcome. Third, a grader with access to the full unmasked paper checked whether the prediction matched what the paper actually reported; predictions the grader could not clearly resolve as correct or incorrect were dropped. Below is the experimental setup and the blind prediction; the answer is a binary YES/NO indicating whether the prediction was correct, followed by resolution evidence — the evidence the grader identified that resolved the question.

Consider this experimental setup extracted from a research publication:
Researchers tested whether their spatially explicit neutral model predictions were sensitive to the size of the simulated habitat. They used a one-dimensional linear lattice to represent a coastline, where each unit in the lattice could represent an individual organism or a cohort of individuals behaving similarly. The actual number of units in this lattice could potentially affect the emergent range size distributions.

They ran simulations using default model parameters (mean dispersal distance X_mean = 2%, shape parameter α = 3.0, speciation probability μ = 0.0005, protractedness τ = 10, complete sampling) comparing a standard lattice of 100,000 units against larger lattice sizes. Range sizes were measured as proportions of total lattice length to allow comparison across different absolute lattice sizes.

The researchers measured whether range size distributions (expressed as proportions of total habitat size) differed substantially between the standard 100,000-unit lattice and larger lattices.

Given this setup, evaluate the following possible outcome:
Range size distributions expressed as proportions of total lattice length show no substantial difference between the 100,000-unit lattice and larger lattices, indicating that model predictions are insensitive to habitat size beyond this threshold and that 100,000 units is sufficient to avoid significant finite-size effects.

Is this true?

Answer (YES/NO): YES